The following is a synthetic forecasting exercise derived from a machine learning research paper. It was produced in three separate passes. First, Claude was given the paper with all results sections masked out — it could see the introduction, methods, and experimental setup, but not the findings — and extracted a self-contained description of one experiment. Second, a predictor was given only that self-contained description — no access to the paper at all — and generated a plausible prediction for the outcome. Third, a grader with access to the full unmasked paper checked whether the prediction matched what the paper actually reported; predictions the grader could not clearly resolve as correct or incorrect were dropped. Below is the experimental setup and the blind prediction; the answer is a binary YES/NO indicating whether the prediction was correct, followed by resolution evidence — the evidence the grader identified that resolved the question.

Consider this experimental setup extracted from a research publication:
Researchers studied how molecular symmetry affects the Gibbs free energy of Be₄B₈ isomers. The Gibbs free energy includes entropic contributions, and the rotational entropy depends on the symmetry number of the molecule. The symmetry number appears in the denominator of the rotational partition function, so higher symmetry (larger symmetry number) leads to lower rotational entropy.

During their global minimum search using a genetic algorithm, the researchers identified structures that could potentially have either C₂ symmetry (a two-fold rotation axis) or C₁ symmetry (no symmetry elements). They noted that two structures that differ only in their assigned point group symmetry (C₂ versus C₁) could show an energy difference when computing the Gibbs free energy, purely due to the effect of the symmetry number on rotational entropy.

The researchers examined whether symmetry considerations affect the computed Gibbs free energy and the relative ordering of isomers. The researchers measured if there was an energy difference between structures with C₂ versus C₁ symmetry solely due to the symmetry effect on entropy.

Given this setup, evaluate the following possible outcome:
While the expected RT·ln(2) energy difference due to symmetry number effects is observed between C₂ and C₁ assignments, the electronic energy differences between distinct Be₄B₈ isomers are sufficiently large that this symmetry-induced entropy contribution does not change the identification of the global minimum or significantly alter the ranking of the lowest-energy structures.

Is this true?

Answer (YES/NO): NO